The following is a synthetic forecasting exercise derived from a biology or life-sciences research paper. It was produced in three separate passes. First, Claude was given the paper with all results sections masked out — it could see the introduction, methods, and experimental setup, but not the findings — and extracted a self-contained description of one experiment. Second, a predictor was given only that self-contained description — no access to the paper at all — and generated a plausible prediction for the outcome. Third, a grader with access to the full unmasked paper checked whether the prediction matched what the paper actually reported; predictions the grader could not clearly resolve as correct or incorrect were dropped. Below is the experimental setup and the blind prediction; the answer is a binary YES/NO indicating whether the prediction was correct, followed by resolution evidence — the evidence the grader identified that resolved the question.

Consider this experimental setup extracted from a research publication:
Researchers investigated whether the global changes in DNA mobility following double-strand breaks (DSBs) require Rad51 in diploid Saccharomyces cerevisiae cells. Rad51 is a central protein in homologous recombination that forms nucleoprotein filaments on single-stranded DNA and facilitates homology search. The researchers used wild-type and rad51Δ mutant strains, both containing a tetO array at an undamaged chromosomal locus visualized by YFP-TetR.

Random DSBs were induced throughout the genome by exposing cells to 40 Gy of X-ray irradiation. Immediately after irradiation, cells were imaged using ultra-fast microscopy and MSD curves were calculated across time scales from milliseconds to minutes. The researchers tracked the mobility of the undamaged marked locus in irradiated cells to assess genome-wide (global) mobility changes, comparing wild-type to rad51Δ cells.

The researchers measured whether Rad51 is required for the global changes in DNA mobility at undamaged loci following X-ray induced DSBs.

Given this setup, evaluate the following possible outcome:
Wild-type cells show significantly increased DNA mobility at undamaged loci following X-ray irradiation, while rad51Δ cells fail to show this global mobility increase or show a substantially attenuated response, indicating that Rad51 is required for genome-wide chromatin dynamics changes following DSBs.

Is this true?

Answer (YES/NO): YES